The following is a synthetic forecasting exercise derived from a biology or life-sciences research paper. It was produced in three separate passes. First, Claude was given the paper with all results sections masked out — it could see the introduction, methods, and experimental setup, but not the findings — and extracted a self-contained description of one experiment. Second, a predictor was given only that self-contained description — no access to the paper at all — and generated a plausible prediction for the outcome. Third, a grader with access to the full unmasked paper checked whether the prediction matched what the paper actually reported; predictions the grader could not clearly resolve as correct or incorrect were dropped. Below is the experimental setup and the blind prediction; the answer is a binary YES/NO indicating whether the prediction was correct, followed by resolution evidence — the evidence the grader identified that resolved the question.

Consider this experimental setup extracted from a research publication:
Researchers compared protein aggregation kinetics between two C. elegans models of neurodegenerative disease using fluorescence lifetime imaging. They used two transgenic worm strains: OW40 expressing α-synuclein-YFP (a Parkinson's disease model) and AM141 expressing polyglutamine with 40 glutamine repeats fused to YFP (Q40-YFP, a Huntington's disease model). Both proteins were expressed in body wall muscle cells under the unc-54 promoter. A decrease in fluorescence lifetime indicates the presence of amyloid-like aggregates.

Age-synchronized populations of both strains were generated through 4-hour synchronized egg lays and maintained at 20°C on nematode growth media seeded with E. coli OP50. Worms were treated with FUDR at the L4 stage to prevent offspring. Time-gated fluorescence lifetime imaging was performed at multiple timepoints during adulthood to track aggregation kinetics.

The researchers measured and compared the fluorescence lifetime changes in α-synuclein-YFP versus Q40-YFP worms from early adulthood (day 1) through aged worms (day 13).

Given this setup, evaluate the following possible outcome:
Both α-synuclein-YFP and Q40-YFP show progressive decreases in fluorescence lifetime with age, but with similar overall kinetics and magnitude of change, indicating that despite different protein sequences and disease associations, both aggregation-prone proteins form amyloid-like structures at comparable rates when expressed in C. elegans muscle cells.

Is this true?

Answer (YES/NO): NO